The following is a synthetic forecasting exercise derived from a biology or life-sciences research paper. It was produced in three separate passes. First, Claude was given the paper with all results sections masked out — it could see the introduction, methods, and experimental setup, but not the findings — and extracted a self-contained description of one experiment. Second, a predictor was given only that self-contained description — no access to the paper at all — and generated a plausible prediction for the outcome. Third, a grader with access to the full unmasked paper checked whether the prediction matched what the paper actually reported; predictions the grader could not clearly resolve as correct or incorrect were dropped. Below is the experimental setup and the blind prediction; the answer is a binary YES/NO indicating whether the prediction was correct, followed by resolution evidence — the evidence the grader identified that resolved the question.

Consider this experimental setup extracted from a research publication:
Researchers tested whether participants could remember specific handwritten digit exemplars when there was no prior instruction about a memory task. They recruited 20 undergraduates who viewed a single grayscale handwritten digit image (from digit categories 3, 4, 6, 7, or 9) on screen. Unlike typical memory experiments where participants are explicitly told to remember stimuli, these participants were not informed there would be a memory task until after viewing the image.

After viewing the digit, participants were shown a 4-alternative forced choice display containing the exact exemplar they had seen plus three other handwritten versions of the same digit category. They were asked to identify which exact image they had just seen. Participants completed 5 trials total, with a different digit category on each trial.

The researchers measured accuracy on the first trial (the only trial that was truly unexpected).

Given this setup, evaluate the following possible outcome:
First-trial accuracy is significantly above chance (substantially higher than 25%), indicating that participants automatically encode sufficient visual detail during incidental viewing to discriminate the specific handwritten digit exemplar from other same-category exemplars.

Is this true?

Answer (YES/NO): YES